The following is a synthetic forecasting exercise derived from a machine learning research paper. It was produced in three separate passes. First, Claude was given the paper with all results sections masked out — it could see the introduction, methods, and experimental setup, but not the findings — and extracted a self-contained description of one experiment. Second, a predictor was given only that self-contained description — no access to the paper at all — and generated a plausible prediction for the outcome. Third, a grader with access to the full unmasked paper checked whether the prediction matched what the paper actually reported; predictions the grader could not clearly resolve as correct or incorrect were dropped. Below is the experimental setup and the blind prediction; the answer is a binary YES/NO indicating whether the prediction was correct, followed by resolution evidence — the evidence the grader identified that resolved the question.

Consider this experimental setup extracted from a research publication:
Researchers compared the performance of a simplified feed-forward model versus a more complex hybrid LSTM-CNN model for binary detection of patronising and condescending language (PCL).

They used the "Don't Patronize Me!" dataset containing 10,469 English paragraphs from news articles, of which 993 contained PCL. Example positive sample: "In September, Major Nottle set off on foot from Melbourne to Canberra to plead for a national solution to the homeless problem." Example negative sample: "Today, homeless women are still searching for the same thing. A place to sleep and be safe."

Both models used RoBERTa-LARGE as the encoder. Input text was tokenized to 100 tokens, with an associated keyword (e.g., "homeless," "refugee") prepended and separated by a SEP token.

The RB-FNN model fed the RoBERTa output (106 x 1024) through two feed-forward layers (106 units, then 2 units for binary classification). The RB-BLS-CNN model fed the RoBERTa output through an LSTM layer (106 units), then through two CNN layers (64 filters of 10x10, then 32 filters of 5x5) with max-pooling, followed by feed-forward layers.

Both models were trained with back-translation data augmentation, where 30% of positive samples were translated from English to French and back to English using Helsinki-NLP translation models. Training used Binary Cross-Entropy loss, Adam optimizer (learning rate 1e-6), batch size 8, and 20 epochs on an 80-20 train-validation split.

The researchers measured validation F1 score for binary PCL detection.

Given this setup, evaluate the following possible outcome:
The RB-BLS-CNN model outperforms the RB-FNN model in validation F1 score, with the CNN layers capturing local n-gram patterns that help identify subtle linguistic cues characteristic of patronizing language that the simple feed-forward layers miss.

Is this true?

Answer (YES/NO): NO